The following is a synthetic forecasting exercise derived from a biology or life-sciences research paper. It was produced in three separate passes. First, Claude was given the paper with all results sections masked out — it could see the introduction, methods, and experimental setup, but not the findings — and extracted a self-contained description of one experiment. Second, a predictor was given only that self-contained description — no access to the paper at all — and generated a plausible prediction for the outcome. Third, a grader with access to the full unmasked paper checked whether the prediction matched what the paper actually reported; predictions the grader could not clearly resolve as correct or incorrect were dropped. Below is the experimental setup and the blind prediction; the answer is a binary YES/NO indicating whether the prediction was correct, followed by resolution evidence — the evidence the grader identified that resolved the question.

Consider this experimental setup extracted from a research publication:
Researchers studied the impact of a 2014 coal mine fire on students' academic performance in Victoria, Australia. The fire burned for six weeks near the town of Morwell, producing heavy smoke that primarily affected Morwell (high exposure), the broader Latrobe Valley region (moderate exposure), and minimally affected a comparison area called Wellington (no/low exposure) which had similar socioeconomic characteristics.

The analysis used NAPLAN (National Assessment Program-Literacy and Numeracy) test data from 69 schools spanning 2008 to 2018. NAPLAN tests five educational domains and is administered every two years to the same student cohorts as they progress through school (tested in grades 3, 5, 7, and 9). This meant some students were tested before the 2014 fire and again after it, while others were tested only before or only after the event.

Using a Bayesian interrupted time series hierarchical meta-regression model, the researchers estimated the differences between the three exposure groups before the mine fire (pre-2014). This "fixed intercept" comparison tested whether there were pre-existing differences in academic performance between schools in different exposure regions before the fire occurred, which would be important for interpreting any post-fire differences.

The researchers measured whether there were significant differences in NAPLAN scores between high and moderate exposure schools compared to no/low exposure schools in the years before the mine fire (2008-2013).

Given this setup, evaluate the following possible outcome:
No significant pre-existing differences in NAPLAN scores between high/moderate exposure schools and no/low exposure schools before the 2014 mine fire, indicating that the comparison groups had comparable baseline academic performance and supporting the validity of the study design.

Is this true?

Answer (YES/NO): NO